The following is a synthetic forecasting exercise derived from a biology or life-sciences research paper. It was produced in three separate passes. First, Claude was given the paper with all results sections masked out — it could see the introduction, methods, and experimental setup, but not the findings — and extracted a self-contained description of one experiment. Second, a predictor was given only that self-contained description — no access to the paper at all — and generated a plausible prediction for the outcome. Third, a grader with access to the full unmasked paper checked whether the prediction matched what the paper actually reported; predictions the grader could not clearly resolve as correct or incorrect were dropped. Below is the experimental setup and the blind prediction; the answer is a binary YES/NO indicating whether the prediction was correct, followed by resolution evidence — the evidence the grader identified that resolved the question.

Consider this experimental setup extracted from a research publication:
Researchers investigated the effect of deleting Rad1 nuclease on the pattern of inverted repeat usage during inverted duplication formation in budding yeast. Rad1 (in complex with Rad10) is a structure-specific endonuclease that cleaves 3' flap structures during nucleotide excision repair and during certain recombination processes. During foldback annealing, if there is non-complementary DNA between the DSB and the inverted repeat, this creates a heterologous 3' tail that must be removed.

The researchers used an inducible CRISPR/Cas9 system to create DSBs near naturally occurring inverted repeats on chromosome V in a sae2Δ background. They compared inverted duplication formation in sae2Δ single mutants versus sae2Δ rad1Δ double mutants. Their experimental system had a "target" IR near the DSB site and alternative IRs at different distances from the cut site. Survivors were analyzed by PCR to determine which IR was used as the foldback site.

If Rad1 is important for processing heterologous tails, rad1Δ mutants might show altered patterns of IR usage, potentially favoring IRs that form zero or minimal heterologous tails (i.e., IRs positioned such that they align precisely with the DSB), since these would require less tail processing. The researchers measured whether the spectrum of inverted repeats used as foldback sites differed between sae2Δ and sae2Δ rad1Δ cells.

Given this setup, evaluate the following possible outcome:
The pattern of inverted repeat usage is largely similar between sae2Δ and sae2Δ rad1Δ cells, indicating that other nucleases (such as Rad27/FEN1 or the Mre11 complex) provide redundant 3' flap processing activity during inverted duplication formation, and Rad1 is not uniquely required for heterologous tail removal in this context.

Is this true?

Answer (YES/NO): NO